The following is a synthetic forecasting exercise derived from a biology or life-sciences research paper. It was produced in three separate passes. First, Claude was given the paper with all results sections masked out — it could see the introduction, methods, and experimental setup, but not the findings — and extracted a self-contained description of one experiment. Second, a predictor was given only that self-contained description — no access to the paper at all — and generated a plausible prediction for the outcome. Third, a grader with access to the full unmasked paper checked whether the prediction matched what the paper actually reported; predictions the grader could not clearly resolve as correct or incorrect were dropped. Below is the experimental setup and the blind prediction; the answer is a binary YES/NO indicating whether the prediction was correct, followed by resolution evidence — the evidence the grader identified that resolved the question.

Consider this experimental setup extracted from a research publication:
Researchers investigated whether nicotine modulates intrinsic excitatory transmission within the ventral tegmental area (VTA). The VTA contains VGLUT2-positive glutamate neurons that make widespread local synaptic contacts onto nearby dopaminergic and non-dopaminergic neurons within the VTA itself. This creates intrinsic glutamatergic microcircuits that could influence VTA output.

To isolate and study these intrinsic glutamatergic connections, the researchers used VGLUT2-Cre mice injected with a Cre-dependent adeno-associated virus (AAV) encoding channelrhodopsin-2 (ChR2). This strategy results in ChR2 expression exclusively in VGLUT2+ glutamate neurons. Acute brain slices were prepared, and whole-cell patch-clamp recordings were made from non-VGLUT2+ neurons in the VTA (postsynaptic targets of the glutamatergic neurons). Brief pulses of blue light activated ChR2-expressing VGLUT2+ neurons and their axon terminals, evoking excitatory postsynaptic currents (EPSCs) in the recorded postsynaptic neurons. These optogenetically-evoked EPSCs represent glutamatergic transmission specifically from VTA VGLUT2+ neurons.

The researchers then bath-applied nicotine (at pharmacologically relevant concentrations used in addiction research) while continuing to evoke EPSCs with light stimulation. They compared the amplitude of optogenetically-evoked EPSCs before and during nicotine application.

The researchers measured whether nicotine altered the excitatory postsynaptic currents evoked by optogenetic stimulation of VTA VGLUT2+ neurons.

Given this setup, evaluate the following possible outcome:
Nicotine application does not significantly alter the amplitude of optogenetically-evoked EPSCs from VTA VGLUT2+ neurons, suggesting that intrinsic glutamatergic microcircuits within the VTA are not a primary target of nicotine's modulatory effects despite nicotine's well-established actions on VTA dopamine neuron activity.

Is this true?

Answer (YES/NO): NO